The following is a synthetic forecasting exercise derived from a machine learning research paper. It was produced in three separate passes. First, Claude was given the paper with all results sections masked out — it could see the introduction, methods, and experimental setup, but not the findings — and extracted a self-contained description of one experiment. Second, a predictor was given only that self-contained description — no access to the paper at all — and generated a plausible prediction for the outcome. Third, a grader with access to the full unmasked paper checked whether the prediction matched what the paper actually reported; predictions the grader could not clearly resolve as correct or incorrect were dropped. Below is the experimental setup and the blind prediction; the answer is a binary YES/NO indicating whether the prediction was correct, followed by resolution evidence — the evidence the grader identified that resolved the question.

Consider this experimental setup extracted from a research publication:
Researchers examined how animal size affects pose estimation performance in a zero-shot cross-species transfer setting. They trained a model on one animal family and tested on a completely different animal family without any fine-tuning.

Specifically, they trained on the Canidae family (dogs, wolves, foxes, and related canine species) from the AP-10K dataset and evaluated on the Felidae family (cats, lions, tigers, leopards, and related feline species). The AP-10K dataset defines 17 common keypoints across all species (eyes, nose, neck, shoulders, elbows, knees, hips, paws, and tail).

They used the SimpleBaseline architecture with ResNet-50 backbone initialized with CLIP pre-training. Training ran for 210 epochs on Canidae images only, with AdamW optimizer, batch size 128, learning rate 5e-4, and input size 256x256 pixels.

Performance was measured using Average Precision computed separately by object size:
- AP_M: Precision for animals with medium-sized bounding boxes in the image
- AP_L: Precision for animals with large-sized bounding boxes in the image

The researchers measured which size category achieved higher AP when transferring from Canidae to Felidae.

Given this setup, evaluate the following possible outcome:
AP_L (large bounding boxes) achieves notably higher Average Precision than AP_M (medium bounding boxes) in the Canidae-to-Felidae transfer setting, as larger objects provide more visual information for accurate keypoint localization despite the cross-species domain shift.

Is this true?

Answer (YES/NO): YES